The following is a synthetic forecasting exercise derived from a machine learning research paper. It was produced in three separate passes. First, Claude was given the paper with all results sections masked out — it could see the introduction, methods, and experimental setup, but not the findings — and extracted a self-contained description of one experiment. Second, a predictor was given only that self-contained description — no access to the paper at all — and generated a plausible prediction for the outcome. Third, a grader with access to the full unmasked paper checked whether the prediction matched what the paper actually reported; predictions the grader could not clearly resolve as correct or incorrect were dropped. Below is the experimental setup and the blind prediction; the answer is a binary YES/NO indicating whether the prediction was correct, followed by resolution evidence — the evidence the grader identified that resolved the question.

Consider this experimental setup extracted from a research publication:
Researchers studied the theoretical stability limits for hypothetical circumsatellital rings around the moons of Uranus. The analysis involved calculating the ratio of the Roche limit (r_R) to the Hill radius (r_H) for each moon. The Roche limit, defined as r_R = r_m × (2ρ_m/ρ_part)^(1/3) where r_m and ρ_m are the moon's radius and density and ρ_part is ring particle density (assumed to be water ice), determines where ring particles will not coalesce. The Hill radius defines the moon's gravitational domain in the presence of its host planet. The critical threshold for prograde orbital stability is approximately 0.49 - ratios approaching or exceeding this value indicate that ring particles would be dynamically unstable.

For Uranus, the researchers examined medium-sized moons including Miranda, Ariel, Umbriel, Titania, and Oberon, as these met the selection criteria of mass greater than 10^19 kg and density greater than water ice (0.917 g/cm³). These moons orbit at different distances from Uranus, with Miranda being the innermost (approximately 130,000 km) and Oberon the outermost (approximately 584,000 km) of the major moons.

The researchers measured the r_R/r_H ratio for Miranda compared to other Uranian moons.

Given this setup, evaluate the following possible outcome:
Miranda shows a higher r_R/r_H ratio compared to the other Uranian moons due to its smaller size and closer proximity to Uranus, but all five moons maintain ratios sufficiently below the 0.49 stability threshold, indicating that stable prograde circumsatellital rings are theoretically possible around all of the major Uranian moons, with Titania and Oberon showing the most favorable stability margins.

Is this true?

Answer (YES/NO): NO